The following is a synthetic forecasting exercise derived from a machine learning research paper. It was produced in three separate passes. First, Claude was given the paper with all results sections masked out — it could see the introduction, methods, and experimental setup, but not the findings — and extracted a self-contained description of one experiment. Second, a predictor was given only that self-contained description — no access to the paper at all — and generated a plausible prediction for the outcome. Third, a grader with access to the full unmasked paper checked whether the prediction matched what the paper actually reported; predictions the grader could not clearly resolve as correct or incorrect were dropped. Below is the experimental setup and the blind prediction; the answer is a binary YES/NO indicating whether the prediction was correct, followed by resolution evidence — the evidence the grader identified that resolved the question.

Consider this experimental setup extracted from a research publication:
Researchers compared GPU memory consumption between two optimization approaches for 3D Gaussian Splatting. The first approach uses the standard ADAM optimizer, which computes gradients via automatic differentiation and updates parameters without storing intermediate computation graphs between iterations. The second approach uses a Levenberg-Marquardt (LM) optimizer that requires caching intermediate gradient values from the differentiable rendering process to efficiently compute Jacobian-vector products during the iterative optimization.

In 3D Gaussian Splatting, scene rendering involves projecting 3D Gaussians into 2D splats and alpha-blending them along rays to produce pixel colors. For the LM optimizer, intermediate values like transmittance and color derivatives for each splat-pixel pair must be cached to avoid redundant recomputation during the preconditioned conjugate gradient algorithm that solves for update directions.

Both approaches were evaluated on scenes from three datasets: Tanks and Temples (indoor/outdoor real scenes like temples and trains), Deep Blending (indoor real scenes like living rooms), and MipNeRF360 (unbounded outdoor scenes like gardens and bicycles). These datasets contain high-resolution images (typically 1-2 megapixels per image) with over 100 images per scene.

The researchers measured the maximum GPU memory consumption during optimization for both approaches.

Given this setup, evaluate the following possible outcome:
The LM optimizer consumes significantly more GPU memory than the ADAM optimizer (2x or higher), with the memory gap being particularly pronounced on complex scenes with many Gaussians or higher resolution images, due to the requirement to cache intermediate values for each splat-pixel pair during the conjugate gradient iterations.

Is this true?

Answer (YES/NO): YES